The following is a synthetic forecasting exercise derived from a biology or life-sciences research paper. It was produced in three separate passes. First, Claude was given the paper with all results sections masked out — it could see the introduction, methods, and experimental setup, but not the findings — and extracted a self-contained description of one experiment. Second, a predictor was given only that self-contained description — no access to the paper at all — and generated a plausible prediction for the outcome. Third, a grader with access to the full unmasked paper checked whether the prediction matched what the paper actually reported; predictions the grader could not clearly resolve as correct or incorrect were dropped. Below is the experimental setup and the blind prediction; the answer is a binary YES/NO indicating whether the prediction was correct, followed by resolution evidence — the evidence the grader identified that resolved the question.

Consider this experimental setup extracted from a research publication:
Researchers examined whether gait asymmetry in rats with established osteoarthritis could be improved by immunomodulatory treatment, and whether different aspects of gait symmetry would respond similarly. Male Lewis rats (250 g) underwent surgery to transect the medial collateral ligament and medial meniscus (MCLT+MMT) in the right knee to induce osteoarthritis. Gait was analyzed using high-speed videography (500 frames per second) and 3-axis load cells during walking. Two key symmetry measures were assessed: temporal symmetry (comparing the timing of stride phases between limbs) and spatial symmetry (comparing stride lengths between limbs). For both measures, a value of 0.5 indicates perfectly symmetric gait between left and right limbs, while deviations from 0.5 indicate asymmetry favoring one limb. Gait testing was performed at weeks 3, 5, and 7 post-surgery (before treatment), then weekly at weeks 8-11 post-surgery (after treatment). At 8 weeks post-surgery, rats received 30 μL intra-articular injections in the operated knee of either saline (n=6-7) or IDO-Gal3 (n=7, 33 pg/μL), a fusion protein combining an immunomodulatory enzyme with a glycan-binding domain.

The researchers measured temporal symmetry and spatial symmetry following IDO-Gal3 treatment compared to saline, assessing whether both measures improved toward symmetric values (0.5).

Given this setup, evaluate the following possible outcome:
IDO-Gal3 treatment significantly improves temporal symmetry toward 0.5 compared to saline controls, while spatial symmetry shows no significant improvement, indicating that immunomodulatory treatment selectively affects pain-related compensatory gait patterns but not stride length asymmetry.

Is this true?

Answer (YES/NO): YES